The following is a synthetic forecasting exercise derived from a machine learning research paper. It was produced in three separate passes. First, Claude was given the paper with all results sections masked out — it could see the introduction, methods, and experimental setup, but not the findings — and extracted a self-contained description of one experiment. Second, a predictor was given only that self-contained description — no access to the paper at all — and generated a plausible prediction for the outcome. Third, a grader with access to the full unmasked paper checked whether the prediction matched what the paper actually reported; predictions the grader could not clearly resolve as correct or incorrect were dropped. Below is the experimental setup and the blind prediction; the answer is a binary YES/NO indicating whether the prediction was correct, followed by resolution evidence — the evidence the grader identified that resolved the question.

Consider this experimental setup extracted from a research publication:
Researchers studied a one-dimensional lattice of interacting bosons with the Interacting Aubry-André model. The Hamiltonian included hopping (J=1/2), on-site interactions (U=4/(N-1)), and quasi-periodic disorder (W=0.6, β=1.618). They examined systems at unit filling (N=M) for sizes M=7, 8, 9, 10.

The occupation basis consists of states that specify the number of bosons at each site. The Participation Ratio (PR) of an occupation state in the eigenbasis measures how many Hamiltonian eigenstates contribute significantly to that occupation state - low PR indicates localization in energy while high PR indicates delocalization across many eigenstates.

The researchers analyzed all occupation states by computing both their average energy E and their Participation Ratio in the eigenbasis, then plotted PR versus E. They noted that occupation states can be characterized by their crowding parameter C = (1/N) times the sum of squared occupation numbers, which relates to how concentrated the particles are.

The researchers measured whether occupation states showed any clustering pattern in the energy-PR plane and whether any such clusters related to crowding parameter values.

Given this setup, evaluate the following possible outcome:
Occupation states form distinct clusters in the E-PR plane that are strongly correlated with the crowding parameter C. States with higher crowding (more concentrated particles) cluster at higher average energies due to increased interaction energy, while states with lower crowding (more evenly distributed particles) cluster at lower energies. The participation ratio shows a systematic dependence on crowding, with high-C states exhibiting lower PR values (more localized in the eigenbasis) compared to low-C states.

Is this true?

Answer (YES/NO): YES